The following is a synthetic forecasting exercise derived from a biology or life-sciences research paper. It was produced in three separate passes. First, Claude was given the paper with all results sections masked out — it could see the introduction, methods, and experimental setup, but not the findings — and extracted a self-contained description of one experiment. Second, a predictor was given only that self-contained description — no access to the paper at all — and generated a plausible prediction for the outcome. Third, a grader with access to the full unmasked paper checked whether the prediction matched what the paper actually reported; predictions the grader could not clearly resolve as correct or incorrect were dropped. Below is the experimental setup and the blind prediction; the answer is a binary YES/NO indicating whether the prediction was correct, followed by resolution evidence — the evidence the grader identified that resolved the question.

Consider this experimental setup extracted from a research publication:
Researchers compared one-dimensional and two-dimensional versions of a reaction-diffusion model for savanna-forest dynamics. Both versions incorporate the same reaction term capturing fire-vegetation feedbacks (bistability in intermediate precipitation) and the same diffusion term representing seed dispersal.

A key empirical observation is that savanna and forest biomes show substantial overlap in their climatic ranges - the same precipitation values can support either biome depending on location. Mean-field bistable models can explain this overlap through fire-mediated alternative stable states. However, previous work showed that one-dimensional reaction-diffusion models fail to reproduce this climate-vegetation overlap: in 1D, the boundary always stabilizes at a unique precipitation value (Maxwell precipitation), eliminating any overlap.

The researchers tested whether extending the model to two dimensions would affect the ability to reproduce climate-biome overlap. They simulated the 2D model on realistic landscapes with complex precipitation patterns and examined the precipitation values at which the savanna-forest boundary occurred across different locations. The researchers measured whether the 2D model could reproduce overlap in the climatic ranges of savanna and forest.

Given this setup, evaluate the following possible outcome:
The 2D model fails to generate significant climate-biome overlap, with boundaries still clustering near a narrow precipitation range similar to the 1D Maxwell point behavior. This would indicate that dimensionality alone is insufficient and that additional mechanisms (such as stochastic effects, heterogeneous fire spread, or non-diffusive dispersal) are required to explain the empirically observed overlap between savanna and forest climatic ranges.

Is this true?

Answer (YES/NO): NO